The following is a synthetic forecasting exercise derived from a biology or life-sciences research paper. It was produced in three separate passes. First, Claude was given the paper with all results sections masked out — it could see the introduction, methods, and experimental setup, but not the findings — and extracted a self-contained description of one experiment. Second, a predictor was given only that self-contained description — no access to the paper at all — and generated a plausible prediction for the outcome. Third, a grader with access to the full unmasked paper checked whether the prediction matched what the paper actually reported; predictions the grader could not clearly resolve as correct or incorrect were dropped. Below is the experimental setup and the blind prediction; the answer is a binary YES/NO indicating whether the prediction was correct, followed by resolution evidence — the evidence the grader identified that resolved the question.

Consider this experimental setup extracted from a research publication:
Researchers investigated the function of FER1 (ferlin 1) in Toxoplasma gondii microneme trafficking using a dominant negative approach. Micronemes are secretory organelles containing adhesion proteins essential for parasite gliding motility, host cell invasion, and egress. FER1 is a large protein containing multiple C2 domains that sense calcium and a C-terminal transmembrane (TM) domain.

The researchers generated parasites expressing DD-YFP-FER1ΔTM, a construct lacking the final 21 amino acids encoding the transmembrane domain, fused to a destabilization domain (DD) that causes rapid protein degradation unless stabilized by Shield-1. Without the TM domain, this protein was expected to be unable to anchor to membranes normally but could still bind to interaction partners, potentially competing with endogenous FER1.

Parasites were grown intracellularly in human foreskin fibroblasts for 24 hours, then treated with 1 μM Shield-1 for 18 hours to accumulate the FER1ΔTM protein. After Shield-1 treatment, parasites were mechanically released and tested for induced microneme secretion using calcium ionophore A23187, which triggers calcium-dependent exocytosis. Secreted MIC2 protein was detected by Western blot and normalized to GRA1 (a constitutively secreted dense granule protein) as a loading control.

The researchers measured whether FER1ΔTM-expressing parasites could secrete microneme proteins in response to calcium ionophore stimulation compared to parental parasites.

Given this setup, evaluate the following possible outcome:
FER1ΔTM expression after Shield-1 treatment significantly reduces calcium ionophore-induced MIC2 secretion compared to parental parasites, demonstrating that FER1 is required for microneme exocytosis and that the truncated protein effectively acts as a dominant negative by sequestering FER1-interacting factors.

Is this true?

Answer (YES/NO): YES